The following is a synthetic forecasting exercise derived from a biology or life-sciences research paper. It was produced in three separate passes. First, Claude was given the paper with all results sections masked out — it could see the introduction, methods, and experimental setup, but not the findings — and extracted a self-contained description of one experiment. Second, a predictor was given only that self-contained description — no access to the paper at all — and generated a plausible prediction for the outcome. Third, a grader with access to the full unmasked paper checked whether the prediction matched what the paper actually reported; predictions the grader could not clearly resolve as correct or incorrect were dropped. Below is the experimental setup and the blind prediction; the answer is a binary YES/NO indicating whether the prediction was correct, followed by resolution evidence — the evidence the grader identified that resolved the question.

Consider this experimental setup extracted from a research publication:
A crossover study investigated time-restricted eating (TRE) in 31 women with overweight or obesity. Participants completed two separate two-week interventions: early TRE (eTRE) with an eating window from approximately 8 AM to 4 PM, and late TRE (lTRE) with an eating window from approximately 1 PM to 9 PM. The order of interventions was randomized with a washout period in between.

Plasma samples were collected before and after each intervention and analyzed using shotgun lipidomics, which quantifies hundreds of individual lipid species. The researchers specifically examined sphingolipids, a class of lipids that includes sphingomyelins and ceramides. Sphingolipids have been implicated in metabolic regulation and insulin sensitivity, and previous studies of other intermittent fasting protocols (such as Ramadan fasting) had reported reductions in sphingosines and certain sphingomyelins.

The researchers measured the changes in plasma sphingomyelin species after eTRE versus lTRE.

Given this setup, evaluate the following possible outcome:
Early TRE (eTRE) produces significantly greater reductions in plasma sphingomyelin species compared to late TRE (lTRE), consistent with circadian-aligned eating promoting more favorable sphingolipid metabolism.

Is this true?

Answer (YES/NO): NO